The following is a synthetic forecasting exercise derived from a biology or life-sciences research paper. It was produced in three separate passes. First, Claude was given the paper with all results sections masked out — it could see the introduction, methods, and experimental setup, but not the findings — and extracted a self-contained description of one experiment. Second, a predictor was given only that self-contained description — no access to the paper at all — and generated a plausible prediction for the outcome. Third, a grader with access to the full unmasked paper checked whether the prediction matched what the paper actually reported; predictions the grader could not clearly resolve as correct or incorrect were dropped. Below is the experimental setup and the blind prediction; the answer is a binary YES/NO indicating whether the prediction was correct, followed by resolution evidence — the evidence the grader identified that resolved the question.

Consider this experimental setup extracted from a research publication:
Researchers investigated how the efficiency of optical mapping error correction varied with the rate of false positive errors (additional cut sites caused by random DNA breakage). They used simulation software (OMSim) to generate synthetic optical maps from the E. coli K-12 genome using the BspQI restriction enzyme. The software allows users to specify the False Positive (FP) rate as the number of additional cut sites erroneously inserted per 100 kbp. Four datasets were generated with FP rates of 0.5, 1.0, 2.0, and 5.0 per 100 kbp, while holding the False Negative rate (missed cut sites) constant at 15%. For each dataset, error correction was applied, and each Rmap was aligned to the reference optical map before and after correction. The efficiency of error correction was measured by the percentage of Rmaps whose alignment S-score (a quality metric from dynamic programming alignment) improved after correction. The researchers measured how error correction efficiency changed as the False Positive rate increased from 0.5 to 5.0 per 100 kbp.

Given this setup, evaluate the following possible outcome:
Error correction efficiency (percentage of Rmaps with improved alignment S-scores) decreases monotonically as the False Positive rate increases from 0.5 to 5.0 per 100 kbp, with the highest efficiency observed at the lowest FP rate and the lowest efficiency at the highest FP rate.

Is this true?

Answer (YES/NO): NO